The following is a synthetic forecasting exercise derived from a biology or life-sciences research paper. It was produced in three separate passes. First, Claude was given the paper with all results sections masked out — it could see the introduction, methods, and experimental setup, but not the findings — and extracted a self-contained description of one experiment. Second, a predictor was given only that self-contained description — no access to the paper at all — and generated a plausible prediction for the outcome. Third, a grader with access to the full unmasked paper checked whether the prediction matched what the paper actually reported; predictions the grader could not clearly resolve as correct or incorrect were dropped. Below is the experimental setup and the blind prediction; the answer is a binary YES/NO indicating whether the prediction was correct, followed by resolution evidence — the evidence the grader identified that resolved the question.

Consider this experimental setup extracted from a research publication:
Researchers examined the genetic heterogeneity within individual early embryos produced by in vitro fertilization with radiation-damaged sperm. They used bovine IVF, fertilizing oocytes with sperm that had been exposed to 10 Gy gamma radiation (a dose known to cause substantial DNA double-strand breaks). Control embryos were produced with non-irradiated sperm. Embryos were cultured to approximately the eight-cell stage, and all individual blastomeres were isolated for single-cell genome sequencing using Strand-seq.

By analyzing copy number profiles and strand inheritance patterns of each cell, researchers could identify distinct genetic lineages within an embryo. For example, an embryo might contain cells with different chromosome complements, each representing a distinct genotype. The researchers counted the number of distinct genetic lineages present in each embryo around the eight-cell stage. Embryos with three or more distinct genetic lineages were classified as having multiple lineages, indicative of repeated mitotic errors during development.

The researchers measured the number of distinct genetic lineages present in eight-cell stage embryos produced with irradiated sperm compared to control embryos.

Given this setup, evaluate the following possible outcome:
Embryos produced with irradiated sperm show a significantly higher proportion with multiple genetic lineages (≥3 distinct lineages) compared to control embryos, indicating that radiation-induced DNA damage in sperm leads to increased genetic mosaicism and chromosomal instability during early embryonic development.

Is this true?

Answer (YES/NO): YES